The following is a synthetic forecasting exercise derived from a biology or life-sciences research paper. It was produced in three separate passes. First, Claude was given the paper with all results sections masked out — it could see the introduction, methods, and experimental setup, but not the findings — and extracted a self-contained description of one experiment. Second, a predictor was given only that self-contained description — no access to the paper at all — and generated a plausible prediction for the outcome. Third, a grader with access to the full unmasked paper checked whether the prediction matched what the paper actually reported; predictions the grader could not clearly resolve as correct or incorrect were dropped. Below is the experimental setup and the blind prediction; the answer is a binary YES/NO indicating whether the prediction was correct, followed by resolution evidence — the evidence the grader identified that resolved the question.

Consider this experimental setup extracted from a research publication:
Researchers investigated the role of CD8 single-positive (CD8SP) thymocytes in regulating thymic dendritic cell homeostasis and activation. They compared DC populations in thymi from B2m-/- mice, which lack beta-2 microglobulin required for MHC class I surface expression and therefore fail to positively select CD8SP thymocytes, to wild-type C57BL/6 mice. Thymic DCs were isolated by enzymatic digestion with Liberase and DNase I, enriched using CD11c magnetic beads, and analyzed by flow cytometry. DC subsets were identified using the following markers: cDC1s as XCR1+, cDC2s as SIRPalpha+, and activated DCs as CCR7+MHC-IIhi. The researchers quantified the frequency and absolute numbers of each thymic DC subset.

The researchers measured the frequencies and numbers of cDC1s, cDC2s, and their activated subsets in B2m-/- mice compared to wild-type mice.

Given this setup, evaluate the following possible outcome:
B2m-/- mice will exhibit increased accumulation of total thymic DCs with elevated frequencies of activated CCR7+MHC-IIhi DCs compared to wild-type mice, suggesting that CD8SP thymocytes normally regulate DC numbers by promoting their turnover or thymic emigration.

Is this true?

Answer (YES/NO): NO